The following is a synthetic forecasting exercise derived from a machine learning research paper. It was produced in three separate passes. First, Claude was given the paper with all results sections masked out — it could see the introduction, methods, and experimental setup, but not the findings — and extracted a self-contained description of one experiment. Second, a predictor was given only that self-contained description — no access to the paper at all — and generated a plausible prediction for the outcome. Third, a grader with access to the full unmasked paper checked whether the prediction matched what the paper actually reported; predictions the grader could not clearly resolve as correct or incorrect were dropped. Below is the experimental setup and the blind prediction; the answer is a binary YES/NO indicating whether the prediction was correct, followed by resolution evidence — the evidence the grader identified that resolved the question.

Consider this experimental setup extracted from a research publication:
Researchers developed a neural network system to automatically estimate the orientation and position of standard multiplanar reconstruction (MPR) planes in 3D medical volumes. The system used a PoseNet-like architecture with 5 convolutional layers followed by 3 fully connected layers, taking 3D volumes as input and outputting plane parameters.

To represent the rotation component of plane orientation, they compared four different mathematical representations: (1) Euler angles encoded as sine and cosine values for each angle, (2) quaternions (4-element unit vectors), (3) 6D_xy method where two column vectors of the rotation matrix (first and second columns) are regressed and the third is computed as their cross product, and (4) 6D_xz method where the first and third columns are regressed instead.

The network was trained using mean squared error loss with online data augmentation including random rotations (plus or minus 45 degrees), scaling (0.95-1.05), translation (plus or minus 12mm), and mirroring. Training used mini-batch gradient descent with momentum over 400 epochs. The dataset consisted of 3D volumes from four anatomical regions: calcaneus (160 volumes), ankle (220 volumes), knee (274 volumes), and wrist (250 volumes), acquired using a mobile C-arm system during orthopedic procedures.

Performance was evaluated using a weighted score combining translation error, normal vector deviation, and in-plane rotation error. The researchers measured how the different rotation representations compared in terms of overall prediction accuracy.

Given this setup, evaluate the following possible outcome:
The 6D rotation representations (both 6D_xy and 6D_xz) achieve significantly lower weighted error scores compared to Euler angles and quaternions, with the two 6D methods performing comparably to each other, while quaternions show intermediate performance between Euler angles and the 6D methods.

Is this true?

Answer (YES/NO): NO